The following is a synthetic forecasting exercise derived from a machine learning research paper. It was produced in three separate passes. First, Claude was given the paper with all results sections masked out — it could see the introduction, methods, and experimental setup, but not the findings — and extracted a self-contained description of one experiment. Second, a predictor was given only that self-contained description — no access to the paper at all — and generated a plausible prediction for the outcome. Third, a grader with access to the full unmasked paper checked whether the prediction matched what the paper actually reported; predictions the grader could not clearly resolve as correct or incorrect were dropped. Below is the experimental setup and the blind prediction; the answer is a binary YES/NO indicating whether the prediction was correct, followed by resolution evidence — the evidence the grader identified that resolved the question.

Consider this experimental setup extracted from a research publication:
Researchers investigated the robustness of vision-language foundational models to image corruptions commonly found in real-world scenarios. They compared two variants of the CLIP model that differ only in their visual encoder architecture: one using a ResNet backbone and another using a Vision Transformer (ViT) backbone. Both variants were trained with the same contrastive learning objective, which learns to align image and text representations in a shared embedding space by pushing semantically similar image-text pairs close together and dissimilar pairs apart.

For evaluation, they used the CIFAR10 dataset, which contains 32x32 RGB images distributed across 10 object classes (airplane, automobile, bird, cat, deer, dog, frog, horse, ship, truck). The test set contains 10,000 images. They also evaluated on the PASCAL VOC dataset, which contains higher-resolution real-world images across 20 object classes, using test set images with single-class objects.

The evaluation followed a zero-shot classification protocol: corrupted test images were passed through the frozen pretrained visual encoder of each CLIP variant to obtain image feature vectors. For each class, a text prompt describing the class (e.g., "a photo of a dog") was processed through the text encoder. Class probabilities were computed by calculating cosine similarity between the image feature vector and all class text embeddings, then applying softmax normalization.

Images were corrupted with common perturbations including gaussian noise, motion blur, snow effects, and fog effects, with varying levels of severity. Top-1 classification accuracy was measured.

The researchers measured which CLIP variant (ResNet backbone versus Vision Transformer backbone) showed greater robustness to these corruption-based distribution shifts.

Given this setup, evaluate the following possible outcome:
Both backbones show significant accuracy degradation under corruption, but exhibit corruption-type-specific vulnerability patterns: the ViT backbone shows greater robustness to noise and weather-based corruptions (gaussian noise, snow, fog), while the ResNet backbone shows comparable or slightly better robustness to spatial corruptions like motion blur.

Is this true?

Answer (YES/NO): NO